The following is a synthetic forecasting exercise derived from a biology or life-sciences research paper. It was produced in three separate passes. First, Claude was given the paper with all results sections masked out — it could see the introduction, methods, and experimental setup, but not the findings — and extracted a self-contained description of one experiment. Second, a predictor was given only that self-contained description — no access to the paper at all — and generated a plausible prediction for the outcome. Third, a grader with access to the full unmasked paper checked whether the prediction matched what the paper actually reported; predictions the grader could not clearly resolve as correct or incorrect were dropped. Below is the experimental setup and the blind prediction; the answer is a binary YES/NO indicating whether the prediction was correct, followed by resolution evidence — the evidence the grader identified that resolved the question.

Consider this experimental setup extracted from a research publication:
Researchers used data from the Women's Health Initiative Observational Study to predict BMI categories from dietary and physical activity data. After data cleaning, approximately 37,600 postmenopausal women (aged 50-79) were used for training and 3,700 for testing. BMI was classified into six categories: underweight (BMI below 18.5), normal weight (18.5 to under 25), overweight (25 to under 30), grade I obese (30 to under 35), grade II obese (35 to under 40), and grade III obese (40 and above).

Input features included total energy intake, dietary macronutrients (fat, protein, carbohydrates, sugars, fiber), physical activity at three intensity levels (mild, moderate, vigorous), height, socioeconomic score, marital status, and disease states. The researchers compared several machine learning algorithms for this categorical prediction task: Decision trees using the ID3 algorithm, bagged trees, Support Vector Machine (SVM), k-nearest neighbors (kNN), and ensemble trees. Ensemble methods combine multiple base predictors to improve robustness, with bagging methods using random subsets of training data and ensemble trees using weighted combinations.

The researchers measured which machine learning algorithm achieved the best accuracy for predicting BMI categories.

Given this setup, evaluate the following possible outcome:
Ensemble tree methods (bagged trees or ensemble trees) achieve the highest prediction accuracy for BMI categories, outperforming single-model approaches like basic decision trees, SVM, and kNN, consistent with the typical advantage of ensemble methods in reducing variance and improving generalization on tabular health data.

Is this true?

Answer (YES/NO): YES